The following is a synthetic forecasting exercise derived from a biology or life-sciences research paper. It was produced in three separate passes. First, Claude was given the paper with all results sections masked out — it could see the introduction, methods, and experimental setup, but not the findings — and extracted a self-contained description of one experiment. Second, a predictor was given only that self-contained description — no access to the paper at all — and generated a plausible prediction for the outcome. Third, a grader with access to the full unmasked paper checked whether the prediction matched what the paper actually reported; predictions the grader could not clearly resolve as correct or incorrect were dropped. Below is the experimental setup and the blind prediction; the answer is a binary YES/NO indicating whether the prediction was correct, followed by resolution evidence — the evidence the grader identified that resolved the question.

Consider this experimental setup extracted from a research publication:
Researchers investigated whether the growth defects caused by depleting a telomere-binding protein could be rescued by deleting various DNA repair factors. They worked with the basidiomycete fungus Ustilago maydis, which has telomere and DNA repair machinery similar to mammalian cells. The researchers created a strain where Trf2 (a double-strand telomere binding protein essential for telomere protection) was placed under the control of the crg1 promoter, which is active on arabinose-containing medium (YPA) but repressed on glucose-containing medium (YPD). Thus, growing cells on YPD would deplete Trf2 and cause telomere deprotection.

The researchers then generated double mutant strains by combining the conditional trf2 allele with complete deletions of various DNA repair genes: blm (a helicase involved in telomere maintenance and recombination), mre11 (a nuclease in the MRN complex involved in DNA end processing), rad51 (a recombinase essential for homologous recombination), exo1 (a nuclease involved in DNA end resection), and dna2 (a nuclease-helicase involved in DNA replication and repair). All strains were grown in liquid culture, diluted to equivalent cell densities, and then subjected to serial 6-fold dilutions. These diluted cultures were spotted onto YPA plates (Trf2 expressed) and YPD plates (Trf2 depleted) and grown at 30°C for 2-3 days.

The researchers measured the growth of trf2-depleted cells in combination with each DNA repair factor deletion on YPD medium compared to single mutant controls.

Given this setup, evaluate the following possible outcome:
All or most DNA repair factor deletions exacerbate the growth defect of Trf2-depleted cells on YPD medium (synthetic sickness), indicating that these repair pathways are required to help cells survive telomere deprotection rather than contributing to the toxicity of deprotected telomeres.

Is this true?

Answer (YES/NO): NO